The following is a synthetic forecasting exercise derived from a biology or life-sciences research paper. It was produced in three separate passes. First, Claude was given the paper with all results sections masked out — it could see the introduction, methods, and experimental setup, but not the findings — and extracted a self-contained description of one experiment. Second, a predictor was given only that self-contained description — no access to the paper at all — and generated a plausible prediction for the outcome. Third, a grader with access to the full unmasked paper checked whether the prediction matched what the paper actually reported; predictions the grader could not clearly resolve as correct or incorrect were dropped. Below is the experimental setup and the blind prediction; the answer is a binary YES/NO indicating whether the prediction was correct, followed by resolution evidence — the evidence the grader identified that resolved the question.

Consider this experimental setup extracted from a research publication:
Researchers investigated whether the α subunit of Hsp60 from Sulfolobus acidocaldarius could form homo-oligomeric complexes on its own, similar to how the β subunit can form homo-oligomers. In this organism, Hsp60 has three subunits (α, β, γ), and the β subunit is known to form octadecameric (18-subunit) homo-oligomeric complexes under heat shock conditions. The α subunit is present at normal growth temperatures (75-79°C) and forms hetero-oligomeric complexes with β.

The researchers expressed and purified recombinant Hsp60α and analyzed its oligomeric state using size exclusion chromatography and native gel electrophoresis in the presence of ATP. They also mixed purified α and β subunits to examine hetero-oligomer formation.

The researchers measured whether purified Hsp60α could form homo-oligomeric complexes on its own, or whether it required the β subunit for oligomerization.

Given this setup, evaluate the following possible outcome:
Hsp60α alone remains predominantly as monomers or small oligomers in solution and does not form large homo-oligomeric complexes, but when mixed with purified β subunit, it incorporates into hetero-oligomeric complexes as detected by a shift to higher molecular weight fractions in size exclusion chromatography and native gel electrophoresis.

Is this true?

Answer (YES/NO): NO